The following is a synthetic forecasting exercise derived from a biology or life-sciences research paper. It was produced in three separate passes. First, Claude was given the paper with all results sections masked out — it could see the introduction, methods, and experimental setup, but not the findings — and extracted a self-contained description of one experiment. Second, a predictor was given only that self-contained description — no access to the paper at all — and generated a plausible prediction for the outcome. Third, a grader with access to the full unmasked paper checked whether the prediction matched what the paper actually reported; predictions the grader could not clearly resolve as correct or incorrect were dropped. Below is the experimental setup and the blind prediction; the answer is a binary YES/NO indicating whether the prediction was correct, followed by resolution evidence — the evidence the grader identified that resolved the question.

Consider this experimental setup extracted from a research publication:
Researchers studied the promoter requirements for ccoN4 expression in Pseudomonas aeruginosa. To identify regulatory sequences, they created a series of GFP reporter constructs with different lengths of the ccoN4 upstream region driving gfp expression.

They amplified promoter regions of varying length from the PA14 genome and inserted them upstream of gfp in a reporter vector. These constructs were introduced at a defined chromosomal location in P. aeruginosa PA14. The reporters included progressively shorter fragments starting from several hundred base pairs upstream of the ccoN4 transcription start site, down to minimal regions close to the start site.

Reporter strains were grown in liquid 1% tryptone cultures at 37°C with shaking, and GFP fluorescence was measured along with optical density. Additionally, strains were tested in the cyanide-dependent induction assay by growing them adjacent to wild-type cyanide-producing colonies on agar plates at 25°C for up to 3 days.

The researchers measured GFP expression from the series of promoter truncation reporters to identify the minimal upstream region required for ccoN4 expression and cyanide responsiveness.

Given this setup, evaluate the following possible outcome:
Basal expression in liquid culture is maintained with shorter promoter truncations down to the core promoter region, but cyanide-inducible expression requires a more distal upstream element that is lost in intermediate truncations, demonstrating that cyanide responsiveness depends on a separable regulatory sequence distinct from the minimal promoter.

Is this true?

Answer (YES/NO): NO